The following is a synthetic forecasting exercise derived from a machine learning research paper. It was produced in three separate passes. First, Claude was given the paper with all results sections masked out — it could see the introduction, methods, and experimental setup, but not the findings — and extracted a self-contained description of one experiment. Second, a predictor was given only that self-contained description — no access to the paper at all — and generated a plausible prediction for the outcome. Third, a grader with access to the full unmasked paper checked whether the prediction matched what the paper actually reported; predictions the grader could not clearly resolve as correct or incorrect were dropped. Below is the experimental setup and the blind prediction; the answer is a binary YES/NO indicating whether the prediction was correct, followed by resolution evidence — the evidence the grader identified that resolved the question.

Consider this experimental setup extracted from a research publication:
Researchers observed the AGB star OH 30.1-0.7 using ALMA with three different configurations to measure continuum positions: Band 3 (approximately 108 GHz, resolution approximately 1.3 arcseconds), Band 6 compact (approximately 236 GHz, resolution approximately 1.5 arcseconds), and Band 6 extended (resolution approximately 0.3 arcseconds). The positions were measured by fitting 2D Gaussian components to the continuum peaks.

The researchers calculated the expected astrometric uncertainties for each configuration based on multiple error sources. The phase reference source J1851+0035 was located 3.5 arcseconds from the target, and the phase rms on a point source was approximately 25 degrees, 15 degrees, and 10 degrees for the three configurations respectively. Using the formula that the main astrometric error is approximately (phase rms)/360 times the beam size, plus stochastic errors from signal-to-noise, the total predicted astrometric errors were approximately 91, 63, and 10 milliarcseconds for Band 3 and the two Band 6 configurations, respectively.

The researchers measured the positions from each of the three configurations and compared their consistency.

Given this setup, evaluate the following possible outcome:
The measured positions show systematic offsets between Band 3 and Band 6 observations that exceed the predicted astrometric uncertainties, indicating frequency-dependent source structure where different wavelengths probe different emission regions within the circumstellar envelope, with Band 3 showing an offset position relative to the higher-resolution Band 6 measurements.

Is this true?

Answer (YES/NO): NO